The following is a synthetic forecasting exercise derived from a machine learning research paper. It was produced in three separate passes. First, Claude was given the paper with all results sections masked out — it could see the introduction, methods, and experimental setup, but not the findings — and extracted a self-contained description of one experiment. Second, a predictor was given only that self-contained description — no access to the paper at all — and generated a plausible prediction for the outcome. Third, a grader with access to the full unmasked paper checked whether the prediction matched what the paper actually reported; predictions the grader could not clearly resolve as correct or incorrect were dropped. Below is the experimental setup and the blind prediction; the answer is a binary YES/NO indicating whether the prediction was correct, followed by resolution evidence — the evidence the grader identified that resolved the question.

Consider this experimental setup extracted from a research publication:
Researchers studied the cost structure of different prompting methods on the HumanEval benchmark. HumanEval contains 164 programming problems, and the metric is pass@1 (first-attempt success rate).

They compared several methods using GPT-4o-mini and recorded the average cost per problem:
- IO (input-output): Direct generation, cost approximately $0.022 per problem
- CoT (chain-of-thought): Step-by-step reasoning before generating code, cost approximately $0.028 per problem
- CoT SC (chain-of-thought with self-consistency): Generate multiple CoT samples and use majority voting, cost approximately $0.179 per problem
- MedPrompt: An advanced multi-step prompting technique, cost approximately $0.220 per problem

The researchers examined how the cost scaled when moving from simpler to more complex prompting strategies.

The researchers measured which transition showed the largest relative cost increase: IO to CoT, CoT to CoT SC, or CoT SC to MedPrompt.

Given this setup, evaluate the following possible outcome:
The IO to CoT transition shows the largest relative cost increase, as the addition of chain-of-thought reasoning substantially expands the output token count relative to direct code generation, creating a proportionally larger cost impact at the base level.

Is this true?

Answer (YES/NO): NO